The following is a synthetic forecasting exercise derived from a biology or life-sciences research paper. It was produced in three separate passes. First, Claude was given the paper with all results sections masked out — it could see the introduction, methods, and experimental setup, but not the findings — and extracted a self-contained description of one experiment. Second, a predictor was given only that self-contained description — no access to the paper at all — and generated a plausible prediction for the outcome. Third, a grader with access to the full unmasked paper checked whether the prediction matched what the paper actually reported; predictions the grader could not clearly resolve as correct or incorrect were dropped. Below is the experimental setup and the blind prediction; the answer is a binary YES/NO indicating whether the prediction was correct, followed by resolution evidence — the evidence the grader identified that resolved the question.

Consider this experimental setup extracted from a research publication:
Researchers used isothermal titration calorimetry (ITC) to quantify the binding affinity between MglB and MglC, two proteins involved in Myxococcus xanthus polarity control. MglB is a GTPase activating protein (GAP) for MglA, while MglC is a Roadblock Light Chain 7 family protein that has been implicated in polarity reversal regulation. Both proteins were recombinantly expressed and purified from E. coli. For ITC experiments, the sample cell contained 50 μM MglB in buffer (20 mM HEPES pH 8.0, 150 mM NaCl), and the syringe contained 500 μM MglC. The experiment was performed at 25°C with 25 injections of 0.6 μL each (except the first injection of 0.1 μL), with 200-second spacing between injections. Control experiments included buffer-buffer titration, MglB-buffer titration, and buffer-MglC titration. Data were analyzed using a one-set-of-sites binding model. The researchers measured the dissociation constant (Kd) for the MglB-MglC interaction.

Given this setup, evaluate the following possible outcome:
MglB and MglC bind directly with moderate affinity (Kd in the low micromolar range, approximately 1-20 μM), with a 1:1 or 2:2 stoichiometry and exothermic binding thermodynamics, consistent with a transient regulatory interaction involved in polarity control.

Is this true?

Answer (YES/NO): NO